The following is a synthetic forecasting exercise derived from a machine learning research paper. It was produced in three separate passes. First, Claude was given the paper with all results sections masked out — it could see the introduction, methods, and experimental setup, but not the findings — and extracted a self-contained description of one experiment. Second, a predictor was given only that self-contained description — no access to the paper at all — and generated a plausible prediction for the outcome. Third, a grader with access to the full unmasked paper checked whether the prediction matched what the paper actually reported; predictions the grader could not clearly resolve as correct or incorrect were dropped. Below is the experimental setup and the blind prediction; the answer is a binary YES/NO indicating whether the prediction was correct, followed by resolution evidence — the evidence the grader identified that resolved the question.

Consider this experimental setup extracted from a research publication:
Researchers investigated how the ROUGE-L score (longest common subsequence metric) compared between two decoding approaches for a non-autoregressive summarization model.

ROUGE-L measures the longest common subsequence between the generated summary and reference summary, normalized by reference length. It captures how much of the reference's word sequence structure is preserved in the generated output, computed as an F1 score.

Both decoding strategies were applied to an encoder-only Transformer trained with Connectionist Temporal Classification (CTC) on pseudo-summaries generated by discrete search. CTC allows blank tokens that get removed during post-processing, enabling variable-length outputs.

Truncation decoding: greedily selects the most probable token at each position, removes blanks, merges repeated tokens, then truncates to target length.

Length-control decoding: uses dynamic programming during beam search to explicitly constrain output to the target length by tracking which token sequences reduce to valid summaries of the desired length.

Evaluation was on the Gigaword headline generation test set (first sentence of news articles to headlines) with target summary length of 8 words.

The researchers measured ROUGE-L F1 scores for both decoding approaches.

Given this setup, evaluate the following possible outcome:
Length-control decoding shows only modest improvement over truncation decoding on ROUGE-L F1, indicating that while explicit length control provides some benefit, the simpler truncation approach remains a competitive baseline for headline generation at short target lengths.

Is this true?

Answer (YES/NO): YES